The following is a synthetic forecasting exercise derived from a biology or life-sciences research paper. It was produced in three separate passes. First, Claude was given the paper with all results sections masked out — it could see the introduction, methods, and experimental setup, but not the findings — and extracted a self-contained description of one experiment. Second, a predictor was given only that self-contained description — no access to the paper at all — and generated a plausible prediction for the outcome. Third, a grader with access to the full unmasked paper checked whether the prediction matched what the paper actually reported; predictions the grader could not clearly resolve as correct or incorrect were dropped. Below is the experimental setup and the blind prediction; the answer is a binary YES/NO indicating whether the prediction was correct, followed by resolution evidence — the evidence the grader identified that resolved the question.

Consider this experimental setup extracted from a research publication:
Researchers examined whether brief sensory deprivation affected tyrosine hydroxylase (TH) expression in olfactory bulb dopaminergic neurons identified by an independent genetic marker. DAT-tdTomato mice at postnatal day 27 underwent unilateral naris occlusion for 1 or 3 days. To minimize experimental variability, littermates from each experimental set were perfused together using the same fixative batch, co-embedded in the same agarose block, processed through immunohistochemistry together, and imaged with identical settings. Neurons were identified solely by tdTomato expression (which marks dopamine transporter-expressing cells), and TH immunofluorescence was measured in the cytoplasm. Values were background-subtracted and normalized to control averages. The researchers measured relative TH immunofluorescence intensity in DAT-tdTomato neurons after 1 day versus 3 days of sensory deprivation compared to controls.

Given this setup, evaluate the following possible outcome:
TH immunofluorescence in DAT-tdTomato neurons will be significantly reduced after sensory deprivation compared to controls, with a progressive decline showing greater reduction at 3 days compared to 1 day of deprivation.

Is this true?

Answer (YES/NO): YES